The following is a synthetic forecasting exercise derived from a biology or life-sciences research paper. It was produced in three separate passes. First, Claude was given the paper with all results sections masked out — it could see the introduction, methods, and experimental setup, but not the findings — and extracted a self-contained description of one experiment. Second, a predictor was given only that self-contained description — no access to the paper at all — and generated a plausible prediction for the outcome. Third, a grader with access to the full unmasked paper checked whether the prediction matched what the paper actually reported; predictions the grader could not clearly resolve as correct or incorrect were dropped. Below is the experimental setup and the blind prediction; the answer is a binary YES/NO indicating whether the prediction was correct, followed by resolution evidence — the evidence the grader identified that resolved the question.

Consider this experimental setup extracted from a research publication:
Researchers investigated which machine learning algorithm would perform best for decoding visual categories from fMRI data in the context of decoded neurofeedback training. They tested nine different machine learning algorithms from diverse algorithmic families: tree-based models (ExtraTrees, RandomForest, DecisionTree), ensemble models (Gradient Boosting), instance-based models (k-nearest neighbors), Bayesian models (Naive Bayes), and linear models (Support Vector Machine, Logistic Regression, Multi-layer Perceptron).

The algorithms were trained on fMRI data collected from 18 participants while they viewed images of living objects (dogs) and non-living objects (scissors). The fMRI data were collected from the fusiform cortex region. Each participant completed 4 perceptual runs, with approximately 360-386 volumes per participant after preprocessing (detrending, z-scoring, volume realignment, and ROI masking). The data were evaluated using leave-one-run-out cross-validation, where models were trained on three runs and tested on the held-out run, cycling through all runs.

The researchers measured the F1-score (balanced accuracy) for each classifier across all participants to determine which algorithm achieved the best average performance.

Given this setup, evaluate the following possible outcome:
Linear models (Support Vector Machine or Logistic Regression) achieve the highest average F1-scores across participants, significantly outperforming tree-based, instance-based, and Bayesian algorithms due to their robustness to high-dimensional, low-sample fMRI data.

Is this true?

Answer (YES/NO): YES